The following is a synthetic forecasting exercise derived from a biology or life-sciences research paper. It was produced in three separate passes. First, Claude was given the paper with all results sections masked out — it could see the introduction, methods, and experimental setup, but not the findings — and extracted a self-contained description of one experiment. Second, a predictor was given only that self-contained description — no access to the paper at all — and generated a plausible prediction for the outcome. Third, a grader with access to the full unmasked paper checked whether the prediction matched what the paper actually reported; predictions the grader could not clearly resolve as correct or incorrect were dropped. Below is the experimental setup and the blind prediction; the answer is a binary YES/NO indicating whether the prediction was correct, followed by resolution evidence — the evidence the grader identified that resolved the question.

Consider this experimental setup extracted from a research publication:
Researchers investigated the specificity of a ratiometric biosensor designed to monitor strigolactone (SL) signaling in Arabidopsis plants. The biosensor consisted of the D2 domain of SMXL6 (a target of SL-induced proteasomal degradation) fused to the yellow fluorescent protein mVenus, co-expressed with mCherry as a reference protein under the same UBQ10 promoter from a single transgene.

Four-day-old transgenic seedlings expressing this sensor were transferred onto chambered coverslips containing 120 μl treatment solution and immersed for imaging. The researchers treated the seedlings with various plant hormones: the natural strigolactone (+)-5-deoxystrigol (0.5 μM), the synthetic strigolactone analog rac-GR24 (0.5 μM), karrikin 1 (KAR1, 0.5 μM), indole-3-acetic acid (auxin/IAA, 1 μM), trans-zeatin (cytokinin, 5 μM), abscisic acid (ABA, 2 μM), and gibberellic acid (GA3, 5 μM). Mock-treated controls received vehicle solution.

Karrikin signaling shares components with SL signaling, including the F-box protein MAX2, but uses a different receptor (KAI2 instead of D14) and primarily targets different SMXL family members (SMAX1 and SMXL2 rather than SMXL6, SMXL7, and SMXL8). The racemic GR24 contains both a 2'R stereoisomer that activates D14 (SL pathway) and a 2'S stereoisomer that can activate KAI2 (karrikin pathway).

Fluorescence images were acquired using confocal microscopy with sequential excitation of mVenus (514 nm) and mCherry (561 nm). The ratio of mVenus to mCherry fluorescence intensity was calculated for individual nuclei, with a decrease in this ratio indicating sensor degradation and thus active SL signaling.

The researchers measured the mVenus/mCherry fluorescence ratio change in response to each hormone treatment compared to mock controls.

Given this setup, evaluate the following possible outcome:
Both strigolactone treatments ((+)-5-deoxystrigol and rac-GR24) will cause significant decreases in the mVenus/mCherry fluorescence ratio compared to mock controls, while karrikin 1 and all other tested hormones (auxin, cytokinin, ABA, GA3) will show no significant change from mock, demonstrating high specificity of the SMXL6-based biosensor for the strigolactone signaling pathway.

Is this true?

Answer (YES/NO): YES